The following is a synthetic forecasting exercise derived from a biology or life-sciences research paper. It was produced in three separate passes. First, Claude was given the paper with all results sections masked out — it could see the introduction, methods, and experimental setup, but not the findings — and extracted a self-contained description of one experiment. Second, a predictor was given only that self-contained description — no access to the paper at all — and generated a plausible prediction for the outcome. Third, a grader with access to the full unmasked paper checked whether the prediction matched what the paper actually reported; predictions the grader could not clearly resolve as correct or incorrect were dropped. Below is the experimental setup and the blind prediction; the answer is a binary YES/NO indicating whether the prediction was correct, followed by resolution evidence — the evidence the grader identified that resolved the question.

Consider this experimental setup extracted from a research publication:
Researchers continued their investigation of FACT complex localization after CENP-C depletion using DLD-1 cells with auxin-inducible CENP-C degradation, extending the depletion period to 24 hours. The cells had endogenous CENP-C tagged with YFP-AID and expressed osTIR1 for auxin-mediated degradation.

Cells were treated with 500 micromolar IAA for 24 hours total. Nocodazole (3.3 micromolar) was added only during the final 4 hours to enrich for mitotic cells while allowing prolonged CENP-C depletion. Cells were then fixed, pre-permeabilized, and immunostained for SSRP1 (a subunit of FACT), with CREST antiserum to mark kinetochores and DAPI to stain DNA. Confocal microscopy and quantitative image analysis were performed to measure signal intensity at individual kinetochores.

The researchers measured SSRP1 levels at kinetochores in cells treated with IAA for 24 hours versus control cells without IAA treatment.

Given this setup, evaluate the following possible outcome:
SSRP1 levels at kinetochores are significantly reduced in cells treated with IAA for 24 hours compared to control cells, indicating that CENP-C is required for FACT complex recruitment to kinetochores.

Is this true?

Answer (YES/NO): NO